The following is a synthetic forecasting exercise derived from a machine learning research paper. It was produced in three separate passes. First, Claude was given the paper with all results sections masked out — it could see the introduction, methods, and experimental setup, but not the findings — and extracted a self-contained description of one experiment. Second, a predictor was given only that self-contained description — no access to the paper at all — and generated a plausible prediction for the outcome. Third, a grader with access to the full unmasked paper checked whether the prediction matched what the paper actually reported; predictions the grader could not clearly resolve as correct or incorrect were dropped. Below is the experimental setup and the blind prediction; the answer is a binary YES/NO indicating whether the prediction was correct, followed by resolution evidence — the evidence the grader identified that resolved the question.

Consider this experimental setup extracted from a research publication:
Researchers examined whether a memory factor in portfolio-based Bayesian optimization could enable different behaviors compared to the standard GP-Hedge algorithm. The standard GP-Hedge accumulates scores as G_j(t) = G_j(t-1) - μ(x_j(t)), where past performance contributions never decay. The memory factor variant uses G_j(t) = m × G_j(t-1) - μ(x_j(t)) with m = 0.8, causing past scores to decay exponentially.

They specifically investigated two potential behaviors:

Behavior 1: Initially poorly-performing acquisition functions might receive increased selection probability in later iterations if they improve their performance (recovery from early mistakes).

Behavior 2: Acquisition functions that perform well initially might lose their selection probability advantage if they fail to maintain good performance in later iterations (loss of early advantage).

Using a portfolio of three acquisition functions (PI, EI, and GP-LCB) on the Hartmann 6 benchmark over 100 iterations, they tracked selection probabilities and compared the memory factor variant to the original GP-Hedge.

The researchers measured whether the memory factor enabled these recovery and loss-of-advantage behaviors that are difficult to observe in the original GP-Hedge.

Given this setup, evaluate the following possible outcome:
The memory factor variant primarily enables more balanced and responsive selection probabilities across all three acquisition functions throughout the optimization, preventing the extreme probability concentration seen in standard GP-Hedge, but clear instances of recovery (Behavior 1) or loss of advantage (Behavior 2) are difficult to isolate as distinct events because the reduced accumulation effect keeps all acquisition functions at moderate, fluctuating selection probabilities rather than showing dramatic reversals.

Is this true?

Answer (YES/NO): NO